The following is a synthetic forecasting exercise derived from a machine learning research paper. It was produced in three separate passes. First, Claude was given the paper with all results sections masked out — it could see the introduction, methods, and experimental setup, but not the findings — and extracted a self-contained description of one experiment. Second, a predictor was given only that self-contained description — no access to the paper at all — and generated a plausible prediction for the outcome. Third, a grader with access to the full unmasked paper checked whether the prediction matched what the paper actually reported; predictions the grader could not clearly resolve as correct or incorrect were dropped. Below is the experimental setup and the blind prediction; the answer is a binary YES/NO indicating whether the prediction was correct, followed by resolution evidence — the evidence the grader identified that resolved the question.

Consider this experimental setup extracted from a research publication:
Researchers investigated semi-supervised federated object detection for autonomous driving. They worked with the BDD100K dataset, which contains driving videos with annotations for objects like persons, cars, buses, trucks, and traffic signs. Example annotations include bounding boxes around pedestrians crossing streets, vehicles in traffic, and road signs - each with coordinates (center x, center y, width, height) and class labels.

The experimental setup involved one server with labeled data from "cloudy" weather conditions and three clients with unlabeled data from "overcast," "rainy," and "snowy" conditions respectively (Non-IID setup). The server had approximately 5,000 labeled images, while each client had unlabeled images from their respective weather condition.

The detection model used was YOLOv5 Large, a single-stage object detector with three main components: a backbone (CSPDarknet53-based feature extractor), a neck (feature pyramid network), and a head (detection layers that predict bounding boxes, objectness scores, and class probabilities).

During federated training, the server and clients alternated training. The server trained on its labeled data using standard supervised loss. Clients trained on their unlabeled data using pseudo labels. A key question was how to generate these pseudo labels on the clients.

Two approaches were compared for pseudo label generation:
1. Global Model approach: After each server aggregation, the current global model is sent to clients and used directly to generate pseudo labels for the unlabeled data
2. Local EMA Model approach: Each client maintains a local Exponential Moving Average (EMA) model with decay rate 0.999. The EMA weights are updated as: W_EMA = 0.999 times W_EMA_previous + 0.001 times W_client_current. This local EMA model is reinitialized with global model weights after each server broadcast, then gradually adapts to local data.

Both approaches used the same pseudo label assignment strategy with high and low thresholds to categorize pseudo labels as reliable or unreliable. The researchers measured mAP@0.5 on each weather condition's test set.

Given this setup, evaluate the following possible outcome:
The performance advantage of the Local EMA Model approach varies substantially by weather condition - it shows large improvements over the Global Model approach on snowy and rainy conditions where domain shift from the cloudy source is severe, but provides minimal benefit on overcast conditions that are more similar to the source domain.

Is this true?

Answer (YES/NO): YES